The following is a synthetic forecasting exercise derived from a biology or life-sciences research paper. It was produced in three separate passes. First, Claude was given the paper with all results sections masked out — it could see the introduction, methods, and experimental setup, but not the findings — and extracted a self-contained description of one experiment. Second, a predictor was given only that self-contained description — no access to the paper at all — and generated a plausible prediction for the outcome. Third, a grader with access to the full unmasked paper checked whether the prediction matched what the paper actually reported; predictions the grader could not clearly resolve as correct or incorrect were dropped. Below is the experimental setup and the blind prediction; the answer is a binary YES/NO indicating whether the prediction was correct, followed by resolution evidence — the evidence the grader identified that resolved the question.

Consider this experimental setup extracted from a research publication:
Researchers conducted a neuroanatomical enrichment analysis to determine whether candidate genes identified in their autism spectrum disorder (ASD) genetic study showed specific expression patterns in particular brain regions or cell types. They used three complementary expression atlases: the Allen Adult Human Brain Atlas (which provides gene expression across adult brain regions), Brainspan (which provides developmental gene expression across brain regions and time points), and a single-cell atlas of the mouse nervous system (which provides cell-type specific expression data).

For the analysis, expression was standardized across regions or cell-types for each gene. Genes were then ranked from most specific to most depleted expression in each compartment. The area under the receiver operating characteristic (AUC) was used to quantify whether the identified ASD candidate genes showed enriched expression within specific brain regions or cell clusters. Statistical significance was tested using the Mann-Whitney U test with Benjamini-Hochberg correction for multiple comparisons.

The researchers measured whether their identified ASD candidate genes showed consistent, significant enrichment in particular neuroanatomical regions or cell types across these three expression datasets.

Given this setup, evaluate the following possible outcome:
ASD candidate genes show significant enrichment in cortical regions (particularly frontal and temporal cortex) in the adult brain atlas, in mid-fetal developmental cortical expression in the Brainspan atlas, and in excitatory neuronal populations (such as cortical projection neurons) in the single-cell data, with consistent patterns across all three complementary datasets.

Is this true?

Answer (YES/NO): NO